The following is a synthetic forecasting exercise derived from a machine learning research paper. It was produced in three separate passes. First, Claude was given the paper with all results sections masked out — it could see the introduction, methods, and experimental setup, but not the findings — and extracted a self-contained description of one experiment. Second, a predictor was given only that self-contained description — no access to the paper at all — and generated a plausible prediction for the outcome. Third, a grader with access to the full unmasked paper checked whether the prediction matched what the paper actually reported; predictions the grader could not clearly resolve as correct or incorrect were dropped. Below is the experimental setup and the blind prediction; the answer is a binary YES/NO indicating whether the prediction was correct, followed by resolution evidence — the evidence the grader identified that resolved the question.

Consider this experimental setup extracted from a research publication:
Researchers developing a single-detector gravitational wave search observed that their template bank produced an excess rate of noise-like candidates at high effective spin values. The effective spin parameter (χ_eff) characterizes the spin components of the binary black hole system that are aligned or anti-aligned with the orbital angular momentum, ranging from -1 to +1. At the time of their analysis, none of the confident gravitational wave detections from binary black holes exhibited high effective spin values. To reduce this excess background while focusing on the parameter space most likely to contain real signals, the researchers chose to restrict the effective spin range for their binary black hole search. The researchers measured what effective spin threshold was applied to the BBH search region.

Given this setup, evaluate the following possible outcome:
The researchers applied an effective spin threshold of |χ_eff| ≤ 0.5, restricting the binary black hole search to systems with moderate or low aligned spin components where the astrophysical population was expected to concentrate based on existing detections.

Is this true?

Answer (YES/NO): NO